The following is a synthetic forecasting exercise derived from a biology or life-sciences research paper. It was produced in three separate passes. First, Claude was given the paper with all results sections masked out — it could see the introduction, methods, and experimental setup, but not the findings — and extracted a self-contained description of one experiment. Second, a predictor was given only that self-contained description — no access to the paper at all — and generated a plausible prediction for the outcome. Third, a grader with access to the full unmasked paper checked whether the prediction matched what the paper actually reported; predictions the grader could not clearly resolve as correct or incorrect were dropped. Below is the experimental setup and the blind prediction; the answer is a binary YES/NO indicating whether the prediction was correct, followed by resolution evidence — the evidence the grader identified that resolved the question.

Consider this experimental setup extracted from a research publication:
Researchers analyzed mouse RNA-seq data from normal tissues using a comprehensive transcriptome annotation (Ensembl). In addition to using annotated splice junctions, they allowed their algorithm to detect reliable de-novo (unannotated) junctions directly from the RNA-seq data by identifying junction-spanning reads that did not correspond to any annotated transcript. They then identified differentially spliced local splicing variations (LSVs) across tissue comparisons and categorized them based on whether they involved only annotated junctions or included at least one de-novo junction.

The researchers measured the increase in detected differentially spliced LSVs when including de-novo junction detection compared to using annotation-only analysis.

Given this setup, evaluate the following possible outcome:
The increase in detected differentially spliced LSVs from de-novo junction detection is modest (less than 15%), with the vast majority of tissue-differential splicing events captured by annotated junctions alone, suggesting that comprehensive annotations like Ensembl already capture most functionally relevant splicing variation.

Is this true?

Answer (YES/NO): NO